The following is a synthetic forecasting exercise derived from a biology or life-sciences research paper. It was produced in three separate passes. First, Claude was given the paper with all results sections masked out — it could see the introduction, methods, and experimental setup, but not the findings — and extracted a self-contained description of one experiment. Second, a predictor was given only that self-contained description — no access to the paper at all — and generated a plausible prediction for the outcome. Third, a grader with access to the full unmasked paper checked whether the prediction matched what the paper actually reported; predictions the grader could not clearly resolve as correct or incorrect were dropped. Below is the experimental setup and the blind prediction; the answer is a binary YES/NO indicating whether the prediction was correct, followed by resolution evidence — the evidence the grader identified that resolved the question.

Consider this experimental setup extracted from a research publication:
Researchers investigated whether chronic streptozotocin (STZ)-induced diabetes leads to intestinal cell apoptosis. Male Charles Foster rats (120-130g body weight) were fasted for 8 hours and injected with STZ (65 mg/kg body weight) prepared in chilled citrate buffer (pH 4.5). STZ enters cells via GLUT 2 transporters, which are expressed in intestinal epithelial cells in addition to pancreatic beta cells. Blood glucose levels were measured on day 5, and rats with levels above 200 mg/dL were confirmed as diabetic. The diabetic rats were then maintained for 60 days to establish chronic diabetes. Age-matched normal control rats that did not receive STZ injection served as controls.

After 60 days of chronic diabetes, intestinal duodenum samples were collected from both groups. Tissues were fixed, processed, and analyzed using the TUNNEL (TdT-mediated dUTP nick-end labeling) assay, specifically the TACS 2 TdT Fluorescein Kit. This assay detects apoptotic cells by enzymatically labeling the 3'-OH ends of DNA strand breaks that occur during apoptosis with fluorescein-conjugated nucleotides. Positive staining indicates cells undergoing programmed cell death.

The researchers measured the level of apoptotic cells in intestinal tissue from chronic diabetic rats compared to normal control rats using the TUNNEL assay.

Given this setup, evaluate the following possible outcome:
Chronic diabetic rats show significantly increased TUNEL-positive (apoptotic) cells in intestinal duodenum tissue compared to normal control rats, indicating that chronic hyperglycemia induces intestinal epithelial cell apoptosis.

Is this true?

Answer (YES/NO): YES